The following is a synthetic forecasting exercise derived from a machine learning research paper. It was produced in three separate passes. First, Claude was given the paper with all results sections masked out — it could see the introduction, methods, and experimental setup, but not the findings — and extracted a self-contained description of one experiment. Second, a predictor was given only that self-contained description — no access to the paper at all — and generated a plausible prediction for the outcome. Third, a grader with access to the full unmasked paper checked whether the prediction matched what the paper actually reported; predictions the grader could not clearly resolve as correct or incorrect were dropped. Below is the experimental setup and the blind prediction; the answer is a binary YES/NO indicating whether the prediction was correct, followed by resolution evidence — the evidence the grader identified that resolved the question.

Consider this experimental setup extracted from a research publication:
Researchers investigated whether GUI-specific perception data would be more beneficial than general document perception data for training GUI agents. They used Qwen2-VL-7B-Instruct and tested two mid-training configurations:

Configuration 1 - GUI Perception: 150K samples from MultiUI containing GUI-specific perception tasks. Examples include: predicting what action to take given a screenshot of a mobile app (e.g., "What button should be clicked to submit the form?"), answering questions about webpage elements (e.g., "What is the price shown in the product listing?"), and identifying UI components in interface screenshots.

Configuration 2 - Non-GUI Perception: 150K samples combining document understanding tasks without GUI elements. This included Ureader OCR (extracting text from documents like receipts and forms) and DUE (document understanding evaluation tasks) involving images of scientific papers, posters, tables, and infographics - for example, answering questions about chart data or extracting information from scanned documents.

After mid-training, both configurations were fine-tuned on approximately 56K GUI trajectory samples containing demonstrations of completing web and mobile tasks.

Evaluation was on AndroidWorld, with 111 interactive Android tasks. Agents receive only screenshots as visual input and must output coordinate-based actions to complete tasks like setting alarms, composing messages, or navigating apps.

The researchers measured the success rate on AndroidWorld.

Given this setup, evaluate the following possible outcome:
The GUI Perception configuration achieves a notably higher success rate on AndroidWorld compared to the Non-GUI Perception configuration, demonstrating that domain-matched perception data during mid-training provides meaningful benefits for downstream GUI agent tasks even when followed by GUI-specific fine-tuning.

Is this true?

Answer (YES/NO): NO